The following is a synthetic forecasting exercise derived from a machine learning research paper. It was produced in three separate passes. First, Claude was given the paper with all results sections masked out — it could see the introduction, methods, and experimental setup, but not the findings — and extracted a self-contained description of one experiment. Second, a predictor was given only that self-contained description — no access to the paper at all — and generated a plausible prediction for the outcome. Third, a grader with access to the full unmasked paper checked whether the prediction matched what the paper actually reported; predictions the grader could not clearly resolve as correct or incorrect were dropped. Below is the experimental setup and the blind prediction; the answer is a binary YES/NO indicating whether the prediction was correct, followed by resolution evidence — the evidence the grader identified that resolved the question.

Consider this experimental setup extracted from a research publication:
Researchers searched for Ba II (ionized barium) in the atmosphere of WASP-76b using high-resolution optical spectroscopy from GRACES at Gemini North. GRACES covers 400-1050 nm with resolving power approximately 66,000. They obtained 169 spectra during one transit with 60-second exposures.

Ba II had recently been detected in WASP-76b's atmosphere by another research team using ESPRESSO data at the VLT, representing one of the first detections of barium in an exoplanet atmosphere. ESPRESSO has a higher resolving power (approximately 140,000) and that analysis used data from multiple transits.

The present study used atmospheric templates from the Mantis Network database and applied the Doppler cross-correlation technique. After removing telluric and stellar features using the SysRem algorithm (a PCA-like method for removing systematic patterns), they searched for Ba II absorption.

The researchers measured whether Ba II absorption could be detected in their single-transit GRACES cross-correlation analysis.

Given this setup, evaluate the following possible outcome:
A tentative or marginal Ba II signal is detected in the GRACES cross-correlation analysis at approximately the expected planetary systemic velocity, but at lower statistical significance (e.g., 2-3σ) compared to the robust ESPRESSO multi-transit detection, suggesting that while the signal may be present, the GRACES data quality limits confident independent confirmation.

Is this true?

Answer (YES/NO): NO